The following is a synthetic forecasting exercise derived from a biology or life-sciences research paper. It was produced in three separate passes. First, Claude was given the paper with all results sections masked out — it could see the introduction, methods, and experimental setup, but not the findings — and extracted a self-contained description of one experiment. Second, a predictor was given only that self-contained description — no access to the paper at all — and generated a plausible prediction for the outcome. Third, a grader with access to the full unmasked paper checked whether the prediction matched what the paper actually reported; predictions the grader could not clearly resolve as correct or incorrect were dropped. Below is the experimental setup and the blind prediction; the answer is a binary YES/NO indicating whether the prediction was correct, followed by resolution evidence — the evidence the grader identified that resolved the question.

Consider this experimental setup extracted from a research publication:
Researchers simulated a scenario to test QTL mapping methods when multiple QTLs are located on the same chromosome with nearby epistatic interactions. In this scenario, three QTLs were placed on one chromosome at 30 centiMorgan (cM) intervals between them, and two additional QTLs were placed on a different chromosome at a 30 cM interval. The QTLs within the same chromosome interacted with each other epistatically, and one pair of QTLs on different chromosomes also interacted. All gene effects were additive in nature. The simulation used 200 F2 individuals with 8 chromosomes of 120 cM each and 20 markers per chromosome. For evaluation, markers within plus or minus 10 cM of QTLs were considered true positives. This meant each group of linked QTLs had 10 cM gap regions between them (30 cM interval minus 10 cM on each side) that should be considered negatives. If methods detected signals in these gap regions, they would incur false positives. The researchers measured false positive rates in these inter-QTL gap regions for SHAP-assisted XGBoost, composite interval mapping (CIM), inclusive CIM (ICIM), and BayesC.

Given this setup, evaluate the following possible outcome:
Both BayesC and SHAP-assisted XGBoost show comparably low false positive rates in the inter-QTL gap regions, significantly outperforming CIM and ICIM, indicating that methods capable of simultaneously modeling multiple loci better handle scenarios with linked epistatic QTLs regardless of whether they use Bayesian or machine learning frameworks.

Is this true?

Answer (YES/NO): NO